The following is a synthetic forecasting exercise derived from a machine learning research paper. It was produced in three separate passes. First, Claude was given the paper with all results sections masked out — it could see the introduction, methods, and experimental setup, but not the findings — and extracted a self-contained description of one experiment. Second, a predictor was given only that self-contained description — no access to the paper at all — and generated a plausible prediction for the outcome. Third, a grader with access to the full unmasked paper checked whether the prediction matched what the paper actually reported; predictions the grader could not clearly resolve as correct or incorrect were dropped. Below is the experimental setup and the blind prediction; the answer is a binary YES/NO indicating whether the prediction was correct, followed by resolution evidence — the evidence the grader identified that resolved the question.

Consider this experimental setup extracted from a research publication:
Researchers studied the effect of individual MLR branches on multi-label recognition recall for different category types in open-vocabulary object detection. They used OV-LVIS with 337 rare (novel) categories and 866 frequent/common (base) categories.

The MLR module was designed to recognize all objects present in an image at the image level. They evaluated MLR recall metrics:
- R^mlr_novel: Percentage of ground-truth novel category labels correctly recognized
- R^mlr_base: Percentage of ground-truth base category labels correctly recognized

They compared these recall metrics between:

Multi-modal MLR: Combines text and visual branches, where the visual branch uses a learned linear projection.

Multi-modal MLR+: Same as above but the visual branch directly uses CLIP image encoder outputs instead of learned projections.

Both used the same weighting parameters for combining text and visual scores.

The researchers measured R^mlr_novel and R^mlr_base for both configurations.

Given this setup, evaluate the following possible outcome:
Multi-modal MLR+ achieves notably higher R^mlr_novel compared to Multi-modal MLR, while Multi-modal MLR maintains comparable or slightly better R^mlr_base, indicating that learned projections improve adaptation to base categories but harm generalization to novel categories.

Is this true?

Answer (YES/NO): YES